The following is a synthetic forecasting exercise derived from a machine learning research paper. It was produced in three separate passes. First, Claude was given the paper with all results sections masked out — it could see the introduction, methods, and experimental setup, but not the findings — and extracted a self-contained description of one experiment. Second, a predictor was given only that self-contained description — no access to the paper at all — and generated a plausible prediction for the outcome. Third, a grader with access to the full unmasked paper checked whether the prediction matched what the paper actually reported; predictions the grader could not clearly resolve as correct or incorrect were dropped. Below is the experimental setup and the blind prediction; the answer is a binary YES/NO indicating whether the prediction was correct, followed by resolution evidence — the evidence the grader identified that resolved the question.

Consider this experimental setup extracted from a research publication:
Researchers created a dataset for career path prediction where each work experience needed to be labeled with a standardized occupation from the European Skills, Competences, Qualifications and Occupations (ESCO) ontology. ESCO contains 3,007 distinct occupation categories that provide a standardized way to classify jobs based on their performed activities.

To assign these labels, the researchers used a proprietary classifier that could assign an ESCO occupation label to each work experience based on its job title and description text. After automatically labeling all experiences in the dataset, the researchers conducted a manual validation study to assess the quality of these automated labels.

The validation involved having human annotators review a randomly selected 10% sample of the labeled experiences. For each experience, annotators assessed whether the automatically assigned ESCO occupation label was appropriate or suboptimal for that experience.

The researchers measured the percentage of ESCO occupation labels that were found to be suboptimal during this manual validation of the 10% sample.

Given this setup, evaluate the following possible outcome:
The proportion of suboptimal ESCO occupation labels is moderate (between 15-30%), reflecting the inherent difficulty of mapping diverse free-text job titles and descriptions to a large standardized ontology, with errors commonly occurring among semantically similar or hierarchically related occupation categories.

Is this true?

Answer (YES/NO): NO